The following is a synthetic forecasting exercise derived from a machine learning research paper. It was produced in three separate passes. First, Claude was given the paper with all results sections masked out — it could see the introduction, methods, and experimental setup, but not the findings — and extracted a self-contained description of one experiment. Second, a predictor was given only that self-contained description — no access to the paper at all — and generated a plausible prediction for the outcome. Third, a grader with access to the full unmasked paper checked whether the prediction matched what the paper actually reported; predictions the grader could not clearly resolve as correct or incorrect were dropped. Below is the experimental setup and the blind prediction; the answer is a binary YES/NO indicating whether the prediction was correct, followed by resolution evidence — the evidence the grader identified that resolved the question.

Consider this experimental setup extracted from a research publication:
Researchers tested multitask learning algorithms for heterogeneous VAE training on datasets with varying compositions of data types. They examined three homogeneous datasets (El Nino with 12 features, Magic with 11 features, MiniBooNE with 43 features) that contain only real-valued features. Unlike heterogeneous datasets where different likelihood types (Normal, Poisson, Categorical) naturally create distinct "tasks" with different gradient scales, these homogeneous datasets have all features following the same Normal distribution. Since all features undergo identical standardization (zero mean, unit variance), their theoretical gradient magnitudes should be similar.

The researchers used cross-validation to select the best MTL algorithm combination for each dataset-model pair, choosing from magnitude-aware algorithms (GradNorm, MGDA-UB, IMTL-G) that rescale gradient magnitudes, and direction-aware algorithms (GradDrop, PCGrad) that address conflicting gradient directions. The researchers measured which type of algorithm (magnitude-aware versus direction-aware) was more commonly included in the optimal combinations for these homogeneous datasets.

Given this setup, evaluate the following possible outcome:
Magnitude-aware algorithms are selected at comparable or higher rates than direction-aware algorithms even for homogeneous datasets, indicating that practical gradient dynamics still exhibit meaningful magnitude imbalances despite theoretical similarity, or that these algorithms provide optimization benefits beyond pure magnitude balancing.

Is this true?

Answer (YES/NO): YES